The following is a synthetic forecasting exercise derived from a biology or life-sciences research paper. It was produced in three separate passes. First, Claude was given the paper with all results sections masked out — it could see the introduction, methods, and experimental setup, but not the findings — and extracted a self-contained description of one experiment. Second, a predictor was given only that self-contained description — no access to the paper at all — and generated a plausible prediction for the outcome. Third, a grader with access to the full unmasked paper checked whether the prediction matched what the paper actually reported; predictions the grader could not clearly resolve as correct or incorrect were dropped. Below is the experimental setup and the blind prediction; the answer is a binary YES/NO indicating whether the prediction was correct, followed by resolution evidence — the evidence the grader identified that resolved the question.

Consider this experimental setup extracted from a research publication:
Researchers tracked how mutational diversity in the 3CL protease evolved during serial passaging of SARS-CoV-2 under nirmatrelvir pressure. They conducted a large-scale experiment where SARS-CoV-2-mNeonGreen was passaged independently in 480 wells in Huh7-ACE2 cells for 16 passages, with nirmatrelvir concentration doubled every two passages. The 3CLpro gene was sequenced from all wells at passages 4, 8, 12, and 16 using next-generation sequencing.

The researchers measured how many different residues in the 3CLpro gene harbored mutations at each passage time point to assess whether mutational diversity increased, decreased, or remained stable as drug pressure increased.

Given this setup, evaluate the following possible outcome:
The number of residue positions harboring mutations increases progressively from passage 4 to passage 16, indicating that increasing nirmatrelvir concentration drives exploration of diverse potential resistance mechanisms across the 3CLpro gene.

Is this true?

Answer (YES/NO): YES